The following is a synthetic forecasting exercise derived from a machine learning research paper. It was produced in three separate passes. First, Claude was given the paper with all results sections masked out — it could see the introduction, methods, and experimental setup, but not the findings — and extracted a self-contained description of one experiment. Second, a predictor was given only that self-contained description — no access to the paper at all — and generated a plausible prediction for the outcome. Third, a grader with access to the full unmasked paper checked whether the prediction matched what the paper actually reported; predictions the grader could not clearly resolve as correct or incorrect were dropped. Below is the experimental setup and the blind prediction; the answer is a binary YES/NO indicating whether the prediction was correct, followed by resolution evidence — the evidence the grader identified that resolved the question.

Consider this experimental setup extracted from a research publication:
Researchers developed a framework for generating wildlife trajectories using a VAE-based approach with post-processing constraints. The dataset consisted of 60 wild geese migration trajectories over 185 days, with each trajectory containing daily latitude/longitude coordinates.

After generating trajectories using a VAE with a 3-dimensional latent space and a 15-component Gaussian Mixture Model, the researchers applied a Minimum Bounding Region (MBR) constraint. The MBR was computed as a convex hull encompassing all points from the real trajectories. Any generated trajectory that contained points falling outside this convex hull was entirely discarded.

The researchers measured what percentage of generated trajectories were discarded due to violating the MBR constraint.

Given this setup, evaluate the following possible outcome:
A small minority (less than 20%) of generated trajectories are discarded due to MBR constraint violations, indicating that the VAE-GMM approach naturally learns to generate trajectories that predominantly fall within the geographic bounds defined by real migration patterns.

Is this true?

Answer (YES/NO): NO